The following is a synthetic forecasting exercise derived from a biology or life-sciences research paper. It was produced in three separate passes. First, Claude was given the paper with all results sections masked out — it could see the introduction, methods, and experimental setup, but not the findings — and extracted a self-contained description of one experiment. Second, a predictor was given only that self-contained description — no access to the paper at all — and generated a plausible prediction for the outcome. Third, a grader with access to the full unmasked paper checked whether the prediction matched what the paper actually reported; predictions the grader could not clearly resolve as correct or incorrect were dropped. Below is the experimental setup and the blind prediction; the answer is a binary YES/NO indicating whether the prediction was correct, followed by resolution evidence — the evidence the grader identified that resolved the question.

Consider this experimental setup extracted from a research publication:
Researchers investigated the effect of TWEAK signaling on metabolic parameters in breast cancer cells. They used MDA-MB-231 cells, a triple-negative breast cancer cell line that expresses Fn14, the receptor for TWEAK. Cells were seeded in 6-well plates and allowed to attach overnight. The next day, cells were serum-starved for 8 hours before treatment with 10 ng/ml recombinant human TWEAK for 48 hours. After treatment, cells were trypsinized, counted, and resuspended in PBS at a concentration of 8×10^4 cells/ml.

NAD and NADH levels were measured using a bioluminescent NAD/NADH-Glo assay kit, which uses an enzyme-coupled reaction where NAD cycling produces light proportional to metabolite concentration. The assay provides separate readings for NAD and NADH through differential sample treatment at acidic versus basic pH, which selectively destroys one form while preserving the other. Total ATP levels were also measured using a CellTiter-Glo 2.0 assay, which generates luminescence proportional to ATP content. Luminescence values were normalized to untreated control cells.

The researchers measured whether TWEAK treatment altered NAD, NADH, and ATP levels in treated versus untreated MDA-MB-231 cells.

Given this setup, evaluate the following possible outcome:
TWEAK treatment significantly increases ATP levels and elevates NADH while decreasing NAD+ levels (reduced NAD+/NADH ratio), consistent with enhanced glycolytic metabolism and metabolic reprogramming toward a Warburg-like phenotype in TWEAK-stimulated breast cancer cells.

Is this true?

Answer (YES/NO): NO